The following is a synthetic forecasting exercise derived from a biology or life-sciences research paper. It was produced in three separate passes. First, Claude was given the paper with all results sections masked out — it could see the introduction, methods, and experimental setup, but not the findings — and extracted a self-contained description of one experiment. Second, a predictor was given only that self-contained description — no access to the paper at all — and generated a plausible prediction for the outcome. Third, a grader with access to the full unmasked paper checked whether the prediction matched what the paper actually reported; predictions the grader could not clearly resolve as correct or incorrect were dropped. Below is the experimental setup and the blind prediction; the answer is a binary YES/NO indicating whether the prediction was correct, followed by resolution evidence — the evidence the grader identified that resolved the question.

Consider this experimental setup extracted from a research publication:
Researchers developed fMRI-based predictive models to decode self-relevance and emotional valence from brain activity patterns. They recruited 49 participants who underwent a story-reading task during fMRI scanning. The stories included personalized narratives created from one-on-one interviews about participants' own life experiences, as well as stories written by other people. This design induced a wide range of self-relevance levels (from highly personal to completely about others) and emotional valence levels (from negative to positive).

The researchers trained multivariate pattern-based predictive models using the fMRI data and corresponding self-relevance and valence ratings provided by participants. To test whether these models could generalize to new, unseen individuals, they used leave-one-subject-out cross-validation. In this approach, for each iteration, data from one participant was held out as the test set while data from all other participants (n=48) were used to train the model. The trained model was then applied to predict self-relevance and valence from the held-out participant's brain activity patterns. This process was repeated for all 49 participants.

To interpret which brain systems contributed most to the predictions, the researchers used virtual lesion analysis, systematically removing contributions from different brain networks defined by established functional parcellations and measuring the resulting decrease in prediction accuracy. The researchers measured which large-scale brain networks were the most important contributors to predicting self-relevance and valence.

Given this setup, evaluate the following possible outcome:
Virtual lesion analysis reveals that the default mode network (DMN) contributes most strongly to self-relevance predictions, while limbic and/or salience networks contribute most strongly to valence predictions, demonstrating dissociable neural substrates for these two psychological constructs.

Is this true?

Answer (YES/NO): NO